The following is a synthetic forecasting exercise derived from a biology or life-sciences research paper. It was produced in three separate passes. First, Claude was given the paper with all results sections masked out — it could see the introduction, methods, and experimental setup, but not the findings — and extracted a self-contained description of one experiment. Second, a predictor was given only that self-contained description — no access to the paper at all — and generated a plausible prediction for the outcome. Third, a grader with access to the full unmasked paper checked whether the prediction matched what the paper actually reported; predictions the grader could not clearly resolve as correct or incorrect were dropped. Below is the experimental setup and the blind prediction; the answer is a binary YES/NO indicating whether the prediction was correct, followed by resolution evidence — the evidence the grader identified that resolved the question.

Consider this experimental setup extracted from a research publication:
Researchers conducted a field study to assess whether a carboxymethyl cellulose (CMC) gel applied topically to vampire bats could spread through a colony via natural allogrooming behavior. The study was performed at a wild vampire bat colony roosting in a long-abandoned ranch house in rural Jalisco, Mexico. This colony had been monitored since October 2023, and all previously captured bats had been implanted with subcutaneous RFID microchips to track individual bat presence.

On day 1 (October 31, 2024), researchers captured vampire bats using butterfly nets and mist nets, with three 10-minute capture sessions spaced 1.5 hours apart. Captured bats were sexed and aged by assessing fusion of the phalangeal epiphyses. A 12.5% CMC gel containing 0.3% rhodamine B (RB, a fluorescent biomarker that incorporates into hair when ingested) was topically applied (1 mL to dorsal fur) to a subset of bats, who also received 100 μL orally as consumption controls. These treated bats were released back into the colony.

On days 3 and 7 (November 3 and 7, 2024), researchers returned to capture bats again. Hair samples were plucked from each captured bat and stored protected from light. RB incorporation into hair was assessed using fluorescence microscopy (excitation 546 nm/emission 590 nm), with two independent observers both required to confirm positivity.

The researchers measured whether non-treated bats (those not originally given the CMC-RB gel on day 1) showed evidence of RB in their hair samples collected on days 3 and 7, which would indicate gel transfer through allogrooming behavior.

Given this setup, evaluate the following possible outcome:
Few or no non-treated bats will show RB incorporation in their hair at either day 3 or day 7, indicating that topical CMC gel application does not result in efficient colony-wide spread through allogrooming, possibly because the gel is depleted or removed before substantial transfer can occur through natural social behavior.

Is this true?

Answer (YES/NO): NO